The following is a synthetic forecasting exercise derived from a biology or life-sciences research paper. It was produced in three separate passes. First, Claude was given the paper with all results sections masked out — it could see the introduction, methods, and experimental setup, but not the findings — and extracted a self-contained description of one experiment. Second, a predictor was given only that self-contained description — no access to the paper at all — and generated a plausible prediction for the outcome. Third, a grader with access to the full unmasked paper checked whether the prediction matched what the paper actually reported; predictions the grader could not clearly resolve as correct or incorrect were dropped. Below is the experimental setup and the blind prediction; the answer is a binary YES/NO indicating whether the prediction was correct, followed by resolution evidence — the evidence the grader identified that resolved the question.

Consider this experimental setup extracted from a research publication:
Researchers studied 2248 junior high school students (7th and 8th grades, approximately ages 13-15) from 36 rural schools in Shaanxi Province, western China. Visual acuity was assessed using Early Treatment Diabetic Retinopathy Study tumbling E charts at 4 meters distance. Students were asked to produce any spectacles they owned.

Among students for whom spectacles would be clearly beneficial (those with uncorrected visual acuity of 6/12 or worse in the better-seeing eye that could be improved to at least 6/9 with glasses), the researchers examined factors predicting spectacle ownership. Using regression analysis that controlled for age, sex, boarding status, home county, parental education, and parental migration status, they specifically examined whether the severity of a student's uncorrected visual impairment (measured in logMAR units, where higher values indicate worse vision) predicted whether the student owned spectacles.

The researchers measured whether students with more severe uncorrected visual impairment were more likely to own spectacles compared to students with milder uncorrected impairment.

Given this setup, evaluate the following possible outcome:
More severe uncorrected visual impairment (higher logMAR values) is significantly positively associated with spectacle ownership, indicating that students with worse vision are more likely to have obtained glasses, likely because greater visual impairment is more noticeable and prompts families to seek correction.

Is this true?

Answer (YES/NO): YES